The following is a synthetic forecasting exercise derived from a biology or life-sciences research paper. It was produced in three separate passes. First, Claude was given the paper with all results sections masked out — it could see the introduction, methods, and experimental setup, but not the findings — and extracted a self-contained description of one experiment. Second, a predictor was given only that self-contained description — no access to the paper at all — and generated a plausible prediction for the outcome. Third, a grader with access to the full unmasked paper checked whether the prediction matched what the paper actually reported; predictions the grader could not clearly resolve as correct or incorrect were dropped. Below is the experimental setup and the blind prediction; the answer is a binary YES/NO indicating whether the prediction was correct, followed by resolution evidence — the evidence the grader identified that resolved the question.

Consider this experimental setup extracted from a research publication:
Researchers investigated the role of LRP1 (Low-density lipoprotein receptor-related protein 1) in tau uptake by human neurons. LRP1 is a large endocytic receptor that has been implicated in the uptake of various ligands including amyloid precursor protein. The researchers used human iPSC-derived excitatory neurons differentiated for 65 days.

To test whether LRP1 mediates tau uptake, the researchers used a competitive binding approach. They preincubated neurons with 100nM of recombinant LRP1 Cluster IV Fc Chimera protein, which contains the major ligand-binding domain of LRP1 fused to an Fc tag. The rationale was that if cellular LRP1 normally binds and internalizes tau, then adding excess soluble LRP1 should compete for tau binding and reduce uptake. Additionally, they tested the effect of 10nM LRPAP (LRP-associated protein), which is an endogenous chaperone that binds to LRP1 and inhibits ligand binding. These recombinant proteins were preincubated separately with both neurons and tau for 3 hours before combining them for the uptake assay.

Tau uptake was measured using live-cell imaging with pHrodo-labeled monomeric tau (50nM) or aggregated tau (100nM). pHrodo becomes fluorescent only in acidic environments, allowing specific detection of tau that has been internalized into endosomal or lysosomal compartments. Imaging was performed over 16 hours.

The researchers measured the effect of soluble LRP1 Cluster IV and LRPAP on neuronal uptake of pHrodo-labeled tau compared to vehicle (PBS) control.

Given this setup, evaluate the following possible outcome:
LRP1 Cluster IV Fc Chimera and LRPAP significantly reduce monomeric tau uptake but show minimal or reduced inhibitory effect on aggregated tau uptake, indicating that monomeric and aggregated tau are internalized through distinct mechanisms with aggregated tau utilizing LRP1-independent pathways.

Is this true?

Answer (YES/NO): NO